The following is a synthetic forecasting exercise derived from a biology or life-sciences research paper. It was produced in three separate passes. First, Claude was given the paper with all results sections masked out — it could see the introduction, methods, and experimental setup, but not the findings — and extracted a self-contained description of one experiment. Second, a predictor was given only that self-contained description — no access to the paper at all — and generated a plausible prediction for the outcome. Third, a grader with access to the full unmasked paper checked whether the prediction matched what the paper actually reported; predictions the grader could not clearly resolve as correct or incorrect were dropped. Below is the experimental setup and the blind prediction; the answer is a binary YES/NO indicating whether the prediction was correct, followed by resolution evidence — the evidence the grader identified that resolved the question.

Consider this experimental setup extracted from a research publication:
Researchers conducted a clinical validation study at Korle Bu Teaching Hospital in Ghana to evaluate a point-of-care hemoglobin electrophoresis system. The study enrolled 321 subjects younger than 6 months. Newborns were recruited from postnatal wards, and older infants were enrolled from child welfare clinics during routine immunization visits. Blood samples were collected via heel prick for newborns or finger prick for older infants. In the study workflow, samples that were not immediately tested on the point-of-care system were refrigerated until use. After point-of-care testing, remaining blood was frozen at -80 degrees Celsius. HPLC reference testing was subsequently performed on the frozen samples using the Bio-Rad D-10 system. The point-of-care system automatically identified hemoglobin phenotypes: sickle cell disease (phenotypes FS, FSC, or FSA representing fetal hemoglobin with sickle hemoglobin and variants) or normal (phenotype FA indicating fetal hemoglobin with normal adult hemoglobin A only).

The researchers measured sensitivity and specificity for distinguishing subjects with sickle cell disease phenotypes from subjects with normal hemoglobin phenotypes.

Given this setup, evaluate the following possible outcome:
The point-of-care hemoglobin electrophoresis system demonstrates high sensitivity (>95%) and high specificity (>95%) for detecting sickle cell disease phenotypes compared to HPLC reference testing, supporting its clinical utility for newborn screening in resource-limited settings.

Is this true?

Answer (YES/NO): YES